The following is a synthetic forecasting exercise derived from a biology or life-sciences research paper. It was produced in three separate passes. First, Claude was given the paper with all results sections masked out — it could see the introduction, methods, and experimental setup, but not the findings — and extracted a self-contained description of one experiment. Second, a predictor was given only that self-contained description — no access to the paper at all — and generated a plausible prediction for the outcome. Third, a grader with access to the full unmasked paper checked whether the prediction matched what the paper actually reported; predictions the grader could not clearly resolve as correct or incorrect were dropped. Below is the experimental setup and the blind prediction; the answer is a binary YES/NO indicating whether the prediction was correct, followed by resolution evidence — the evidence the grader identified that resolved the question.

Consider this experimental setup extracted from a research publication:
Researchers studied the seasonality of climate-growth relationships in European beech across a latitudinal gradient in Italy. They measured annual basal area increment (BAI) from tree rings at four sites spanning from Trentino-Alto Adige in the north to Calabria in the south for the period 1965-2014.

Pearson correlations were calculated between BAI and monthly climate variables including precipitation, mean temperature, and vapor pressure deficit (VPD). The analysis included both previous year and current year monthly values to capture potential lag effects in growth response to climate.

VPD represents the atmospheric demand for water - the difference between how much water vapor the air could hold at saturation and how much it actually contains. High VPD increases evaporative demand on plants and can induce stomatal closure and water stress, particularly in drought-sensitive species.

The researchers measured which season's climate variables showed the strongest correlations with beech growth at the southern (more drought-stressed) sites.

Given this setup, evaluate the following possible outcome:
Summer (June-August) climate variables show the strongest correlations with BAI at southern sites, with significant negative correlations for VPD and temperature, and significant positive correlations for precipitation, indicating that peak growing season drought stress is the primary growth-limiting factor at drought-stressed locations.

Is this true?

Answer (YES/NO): NO